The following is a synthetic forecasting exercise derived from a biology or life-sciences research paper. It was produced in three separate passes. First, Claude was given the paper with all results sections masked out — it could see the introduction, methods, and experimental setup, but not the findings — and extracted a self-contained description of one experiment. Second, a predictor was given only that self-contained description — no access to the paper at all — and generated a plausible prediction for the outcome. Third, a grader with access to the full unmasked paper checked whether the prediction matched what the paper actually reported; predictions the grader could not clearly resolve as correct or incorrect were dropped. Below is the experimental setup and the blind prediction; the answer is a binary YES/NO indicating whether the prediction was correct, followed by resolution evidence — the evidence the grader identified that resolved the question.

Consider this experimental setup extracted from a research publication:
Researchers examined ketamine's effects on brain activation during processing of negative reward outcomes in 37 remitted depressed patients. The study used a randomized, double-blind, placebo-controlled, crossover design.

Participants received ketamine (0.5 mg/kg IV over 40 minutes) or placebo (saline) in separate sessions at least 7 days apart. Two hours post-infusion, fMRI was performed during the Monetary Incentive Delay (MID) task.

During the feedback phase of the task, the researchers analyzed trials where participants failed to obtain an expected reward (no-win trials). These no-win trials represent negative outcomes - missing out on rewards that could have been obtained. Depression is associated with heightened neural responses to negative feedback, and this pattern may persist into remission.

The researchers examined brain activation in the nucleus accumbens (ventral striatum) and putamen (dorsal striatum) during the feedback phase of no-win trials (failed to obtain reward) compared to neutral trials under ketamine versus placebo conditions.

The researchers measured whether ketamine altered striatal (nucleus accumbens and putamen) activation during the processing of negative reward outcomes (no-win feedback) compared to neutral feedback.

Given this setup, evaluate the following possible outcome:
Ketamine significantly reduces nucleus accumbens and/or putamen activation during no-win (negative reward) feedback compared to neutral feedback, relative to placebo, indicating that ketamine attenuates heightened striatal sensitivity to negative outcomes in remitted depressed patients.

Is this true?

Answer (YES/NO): NO